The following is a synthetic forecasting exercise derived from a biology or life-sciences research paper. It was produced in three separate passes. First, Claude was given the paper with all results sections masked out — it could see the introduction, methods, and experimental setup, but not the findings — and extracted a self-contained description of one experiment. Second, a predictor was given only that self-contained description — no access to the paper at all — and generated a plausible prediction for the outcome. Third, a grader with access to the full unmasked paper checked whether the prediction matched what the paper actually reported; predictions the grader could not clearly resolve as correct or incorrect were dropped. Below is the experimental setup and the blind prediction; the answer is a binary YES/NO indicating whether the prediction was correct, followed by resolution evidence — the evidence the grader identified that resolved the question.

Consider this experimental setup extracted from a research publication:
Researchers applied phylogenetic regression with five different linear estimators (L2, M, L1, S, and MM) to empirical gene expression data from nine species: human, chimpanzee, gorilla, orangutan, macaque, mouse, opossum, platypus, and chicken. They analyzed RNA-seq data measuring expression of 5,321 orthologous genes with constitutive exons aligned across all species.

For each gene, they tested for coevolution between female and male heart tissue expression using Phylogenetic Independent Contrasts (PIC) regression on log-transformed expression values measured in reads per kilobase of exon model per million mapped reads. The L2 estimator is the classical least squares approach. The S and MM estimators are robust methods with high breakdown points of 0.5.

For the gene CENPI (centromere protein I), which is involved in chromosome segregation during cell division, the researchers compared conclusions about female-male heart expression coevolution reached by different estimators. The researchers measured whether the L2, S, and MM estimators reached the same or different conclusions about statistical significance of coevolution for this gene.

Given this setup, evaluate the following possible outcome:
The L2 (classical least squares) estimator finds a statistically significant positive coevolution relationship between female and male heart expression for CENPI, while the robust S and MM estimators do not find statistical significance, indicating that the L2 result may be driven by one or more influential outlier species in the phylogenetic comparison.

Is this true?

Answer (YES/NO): NO